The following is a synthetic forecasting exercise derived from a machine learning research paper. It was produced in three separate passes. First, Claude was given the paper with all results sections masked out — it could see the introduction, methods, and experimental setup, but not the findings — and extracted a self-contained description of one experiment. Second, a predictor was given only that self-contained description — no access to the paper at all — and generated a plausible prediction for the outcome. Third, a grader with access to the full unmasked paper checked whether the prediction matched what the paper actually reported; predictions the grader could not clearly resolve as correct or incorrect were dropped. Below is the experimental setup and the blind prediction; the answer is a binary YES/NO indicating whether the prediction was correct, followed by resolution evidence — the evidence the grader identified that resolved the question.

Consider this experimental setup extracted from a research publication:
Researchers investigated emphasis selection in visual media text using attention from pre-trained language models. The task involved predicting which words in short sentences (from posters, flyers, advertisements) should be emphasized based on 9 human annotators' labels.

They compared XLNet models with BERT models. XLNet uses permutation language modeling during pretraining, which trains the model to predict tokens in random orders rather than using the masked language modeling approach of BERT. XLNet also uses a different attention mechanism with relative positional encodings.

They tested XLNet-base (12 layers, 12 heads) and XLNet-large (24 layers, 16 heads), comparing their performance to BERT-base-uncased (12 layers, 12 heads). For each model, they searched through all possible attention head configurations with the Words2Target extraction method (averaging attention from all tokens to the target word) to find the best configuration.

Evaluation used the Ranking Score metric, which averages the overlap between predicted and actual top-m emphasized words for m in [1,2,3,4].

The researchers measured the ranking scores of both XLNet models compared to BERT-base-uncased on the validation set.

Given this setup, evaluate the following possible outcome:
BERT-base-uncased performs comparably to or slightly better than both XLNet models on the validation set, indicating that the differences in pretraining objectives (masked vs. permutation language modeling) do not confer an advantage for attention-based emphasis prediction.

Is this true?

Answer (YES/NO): NO